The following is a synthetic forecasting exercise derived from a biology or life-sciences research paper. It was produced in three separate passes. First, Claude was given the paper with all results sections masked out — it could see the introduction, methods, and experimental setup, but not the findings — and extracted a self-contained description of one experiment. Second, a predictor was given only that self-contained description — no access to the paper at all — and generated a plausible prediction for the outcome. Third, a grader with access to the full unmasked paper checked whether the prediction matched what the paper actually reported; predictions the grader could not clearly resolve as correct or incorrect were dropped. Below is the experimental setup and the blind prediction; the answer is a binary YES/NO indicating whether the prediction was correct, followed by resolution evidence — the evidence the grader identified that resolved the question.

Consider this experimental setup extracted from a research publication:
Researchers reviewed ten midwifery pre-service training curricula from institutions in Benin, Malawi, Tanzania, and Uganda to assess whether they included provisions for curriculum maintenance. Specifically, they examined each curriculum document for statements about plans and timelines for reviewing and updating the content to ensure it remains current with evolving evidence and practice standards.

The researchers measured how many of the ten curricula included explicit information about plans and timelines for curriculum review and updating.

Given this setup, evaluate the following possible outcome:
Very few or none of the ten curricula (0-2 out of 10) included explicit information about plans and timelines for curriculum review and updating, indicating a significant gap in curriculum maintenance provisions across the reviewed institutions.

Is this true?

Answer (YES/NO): YES